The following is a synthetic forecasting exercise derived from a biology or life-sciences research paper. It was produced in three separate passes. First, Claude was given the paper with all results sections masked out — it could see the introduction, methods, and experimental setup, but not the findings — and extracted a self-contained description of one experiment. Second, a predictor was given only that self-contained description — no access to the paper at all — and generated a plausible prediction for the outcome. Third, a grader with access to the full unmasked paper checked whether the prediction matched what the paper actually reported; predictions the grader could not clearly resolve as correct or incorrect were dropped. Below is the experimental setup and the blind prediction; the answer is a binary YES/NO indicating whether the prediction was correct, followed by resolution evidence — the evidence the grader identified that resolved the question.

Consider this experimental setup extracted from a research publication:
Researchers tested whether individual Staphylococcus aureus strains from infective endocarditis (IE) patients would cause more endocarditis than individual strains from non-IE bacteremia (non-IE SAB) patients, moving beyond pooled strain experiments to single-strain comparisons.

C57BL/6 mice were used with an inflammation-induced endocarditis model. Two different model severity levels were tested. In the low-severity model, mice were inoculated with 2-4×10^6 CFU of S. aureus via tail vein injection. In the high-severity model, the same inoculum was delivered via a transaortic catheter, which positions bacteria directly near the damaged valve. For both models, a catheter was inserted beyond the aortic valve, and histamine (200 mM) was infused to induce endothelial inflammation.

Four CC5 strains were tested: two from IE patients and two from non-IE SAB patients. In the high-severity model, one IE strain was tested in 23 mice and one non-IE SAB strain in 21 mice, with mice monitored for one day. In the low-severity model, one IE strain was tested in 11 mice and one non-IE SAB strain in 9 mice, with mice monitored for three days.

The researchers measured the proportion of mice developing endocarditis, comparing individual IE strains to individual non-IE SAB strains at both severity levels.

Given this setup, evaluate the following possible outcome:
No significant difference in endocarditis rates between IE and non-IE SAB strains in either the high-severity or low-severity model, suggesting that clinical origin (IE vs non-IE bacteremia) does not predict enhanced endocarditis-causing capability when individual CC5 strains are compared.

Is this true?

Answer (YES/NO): YES